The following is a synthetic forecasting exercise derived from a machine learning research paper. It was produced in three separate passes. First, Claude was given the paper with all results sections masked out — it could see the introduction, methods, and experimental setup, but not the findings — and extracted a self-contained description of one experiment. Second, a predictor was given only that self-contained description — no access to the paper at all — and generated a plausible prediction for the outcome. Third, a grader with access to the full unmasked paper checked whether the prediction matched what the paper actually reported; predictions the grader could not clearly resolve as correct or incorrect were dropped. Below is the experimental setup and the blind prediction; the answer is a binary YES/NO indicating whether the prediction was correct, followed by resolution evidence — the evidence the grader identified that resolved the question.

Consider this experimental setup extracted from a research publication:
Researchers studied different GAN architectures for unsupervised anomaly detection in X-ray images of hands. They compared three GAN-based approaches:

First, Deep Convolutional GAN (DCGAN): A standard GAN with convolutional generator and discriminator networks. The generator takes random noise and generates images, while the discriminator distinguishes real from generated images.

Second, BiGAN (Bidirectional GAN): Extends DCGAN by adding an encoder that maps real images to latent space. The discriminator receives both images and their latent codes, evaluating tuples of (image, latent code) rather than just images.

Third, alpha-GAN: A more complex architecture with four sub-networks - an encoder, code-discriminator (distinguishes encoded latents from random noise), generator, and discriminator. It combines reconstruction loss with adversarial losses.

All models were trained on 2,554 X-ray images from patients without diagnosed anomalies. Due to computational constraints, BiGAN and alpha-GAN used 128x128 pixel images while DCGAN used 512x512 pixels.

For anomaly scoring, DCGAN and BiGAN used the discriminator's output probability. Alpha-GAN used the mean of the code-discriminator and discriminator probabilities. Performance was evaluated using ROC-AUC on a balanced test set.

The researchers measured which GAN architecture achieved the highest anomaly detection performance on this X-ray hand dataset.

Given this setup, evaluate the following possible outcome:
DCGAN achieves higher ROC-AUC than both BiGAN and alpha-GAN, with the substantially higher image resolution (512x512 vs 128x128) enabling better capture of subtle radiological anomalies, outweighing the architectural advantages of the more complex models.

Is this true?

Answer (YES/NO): NO